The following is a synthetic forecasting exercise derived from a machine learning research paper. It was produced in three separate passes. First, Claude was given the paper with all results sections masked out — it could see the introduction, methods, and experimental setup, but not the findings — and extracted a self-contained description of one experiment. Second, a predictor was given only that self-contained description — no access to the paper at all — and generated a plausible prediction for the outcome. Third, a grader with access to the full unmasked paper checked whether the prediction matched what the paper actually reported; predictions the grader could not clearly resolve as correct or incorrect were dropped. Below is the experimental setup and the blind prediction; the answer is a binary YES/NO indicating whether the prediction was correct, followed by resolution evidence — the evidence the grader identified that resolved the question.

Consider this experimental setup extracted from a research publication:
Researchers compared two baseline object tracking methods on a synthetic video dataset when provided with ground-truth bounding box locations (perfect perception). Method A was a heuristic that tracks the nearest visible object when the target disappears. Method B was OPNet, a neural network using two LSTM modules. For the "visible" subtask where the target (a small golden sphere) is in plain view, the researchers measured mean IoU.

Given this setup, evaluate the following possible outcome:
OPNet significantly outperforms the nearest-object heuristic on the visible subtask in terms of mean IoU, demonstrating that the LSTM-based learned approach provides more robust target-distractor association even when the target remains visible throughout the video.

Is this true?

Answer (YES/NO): NO